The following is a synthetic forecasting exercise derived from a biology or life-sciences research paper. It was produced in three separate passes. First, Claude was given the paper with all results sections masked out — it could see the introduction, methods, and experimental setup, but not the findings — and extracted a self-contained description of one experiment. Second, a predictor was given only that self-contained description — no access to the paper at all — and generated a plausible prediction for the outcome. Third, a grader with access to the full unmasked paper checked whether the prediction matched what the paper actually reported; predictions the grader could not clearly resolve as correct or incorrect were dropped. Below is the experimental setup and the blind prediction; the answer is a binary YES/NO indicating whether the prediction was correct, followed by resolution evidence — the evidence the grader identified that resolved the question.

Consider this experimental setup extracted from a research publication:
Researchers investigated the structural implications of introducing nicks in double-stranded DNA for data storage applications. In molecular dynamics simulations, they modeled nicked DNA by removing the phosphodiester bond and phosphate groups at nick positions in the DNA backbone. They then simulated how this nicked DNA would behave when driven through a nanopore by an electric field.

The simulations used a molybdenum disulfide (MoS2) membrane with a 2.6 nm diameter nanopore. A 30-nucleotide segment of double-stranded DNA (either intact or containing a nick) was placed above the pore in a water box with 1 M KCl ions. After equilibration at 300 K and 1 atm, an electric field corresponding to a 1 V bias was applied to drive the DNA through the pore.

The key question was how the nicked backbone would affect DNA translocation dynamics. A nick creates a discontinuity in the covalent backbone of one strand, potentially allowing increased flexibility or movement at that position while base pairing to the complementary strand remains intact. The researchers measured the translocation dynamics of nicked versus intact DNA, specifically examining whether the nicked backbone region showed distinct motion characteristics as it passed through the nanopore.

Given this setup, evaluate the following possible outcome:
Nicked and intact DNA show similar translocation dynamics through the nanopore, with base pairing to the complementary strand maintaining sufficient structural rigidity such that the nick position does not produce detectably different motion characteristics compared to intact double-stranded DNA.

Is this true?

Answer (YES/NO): NO